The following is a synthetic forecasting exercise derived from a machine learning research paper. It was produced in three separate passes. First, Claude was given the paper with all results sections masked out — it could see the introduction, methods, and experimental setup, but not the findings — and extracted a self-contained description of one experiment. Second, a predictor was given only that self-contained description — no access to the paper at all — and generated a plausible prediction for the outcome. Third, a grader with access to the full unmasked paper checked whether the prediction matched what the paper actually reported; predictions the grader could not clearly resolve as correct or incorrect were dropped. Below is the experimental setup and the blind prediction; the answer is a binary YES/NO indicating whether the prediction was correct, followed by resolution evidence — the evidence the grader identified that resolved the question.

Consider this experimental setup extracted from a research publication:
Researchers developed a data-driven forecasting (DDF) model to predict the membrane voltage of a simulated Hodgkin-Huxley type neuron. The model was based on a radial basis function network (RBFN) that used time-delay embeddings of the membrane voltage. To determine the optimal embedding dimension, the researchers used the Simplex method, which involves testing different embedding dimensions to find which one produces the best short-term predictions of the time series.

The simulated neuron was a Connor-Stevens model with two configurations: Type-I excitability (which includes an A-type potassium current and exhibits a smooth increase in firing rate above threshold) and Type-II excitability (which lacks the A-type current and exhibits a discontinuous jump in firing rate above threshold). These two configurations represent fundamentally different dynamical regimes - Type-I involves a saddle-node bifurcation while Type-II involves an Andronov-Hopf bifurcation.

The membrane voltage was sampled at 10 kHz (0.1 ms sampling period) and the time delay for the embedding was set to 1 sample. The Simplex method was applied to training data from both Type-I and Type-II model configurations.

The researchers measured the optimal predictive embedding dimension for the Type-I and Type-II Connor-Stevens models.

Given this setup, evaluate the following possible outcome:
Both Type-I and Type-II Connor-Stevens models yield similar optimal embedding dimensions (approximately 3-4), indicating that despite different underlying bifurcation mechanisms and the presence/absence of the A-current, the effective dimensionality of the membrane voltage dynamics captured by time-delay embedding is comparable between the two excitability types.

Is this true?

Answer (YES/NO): NO